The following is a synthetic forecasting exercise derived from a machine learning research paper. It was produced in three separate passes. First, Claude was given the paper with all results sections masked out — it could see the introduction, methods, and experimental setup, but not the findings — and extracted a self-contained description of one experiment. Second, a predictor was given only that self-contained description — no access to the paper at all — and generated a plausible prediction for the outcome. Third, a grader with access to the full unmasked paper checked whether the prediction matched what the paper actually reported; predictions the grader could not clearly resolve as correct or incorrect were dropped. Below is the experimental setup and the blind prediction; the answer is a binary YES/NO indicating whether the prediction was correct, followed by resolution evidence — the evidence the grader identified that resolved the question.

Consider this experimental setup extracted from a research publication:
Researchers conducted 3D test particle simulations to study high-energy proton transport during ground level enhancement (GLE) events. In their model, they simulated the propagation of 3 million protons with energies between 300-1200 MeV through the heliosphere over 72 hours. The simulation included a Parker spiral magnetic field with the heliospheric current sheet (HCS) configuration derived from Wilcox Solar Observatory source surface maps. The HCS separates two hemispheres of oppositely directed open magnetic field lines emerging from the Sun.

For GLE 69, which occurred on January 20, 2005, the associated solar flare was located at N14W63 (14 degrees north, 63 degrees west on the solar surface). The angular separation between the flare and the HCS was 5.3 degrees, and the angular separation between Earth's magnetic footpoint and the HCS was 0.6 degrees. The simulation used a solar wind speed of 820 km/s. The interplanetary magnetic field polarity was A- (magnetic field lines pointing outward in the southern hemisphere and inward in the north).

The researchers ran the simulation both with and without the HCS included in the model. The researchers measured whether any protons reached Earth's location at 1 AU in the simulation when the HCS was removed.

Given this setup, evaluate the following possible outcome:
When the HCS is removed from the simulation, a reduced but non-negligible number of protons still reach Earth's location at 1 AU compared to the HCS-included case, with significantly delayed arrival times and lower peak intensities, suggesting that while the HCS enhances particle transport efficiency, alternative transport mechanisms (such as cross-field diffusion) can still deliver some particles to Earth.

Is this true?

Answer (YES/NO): NO